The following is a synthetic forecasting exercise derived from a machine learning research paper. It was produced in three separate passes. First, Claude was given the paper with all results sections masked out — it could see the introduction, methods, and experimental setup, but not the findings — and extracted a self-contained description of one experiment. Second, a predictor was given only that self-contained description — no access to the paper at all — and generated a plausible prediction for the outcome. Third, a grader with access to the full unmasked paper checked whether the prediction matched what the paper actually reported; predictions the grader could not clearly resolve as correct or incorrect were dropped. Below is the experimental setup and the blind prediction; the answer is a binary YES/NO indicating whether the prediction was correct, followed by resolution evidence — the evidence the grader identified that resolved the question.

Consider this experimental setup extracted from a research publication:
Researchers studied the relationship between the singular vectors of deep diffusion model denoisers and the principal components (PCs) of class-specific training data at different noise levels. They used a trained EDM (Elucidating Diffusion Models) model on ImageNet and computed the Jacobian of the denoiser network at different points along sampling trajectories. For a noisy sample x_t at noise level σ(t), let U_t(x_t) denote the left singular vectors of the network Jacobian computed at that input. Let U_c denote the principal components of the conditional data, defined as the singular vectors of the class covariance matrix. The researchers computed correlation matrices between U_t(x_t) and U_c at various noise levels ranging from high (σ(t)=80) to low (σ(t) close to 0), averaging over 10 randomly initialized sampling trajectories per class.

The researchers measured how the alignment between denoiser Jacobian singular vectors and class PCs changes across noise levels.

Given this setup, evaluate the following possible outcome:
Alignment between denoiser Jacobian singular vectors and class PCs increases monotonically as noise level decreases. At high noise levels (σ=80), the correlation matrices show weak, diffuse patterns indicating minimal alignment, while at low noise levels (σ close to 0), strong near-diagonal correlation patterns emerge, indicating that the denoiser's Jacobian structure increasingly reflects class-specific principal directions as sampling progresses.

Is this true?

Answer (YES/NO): NO